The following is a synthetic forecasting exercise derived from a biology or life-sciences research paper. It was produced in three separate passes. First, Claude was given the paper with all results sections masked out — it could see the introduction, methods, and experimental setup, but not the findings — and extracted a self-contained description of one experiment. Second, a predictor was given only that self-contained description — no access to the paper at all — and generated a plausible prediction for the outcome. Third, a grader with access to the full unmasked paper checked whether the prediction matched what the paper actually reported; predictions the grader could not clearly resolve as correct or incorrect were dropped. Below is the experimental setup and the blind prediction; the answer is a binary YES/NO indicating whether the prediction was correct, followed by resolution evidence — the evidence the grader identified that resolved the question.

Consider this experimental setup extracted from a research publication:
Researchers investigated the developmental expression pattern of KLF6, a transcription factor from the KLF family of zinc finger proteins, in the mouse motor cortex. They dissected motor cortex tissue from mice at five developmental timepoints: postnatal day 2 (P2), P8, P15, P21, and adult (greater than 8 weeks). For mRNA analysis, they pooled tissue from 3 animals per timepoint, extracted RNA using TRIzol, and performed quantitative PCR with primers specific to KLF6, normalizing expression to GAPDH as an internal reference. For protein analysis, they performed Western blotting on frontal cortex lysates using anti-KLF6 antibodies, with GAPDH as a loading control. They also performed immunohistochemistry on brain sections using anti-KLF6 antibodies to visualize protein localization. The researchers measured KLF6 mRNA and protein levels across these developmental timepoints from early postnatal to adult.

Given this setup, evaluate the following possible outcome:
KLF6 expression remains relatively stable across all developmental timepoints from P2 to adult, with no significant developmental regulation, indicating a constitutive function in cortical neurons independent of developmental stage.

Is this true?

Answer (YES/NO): NO